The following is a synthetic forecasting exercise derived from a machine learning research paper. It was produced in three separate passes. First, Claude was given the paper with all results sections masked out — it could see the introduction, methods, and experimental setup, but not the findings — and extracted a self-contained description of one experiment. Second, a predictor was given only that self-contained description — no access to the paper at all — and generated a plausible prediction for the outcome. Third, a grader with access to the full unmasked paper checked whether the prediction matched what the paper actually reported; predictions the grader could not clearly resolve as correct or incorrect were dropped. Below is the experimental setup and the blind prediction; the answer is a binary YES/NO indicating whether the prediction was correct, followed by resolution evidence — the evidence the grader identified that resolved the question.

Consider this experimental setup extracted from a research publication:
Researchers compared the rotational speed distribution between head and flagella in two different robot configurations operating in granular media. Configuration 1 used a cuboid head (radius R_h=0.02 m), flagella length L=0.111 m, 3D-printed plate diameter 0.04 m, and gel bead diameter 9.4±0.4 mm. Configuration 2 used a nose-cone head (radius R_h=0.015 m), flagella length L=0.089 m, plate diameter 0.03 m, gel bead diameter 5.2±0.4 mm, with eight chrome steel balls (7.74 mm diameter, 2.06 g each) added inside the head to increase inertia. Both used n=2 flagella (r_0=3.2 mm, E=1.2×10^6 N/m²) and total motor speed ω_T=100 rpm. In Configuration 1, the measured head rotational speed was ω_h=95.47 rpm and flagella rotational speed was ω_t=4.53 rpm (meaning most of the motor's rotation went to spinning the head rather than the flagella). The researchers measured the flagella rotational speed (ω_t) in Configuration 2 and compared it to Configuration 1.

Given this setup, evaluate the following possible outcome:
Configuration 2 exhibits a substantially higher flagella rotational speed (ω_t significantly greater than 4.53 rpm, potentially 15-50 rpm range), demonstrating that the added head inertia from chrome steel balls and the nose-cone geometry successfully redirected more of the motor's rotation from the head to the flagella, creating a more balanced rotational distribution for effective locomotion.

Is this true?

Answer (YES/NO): NO